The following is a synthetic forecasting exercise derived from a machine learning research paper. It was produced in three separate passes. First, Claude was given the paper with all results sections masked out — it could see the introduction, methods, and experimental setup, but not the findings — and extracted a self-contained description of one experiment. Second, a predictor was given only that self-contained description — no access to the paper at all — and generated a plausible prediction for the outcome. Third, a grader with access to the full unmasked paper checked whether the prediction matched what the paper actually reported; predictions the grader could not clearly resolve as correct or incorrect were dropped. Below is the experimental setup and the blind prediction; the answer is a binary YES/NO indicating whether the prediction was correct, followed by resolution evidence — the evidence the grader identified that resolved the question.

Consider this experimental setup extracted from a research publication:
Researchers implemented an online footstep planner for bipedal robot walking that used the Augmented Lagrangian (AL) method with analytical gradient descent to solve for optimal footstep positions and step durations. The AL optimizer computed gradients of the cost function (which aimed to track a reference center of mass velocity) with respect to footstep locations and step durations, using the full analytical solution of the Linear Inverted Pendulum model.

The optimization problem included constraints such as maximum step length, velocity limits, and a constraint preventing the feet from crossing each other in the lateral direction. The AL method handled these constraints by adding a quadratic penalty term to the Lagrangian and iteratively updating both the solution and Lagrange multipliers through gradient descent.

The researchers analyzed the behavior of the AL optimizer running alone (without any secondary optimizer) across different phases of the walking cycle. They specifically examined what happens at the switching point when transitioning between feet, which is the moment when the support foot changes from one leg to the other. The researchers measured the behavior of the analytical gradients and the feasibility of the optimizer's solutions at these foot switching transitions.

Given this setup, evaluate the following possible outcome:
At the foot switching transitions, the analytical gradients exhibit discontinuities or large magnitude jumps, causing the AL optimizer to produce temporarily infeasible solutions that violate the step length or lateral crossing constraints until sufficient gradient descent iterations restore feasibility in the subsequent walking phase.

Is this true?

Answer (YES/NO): NO